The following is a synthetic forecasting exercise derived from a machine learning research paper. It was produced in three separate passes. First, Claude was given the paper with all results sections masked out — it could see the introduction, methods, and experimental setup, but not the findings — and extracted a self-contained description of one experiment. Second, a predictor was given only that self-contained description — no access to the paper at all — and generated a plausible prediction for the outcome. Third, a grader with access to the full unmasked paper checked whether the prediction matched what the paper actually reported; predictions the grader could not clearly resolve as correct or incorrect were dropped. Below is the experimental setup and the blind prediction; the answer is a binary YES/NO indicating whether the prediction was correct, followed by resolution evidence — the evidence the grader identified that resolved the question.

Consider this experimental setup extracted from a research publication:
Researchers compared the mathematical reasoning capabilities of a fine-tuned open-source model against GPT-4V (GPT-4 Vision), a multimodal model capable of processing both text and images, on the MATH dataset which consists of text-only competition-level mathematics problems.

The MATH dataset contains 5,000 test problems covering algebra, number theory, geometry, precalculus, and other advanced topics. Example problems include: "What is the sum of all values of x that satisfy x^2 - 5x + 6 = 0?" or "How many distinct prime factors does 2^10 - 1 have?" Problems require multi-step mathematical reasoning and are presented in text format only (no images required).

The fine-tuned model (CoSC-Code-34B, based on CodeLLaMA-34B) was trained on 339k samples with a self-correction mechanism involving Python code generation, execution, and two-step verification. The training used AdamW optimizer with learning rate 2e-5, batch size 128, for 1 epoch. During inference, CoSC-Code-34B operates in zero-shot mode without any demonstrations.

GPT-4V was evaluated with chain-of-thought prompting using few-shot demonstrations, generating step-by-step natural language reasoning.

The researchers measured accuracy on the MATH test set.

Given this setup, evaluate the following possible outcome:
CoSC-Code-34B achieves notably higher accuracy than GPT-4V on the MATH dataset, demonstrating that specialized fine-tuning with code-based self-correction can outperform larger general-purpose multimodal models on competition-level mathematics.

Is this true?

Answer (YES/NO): NO